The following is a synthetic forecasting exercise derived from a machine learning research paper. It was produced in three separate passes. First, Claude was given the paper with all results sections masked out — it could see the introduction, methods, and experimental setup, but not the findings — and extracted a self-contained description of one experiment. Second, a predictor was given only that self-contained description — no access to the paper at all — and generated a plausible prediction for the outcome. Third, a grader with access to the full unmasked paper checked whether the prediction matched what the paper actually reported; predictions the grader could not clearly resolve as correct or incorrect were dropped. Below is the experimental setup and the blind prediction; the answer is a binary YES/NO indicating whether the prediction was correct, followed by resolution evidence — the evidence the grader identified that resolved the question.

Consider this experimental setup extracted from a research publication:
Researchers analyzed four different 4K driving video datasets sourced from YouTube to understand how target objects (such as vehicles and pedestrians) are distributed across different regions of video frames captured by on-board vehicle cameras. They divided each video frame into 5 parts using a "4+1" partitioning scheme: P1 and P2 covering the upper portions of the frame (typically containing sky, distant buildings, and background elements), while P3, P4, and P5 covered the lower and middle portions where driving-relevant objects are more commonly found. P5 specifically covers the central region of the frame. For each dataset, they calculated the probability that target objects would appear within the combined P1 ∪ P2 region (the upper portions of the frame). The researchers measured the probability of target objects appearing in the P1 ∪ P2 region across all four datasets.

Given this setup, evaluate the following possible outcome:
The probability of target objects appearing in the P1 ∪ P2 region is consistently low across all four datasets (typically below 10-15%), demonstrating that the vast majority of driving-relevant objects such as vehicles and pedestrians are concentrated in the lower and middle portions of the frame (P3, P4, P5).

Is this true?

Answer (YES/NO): NO